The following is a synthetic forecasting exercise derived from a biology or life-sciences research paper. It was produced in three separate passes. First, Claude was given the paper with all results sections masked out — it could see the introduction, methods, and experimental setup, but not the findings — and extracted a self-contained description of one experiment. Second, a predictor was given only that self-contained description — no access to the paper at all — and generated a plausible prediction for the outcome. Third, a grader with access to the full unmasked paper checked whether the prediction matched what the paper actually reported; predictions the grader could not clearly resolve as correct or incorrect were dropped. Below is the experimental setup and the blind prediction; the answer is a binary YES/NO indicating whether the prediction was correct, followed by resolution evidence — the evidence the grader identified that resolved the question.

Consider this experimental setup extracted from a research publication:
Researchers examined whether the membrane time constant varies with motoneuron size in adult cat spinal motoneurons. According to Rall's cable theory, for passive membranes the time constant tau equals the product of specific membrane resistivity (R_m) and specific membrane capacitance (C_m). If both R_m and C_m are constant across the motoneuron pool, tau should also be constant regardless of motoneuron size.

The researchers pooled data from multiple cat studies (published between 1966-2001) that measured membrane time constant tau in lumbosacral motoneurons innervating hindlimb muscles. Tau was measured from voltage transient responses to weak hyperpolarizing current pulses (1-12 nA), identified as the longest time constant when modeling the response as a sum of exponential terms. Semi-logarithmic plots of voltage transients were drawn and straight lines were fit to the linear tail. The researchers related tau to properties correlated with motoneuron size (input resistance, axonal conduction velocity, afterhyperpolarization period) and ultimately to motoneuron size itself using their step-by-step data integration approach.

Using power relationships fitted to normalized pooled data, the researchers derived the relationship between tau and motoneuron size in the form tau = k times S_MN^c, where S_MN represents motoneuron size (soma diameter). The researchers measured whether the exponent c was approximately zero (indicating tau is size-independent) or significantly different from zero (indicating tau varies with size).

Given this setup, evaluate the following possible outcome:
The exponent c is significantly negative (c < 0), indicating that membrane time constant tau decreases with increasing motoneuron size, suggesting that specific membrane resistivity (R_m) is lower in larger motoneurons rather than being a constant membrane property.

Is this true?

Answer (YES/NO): YES